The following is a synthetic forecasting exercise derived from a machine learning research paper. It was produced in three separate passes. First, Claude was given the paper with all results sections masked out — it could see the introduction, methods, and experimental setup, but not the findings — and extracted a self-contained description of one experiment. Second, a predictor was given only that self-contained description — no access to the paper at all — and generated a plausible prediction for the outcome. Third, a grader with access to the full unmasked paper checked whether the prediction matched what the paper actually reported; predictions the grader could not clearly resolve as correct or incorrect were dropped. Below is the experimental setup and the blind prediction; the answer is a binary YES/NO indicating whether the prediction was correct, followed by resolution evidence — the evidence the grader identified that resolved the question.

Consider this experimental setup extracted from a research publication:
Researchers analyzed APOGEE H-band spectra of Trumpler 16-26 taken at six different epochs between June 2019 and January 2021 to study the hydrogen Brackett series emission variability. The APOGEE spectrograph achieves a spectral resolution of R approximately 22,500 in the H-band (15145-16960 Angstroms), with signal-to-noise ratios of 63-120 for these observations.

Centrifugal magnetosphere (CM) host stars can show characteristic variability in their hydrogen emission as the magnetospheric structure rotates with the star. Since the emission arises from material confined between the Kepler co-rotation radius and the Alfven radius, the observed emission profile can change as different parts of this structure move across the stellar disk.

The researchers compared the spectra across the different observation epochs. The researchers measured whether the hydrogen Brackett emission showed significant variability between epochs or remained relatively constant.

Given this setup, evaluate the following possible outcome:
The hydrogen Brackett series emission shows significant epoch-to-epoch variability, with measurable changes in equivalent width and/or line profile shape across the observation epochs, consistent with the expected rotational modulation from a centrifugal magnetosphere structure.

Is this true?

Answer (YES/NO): YES